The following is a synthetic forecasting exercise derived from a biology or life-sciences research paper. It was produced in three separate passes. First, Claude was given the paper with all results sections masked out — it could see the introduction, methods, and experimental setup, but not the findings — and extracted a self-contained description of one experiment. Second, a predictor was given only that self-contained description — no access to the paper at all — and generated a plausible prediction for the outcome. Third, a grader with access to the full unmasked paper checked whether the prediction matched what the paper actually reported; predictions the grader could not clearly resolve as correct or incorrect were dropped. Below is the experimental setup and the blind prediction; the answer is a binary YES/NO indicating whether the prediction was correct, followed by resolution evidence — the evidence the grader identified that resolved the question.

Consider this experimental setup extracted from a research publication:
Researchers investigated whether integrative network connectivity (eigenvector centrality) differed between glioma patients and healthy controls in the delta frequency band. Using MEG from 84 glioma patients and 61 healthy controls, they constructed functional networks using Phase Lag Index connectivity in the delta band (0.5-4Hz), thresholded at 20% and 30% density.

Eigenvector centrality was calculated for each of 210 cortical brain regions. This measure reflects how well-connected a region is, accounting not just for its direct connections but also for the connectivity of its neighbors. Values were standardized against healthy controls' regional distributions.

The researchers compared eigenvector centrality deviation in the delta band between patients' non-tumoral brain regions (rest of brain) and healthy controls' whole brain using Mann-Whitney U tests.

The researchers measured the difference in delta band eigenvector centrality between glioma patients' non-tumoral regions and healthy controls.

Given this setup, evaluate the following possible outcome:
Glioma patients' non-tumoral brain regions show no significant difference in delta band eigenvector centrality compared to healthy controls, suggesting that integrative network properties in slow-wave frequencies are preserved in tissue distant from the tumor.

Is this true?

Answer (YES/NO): NO